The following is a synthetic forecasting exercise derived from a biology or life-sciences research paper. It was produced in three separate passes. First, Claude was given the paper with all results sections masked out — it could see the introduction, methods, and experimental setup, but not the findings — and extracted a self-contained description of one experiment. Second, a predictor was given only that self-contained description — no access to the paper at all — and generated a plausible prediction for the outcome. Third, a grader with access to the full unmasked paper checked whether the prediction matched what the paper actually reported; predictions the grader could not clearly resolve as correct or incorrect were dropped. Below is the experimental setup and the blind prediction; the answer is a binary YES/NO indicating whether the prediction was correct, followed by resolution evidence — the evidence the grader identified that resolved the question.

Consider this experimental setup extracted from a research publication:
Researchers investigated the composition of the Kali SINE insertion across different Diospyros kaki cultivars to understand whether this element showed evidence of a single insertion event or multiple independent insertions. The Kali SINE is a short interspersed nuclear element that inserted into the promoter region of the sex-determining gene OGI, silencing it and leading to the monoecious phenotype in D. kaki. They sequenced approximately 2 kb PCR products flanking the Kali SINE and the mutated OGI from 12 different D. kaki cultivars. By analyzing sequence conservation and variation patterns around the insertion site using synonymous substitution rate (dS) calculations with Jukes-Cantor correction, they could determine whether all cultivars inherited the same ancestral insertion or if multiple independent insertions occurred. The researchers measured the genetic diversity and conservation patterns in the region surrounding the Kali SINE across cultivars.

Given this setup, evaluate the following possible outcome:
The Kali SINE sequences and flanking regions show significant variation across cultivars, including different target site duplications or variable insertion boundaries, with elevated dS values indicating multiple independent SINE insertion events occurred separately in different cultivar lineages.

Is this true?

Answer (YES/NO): NO